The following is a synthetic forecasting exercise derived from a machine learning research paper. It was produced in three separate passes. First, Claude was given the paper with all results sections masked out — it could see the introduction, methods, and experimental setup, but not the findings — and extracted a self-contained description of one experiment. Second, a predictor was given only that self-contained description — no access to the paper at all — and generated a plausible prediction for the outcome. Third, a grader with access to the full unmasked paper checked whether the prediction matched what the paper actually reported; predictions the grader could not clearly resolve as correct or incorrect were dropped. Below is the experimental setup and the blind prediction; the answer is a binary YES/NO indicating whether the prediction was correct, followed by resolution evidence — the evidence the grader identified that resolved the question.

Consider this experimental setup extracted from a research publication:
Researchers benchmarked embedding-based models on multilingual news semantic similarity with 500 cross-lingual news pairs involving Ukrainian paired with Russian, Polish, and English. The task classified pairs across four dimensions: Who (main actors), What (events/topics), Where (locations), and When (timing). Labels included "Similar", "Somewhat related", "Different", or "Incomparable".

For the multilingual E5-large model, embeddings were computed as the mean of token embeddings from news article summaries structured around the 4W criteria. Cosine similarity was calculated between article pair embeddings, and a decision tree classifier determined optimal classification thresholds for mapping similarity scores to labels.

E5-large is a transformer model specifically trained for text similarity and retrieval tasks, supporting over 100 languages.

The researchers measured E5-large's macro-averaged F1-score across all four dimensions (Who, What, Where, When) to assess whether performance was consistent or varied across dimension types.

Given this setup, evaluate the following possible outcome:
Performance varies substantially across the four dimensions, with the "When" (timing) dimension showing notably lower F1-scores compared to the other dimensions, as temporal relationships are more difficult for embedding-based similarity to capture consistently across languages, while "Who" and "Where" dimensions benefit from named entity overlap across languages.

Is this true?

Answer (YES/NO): YES